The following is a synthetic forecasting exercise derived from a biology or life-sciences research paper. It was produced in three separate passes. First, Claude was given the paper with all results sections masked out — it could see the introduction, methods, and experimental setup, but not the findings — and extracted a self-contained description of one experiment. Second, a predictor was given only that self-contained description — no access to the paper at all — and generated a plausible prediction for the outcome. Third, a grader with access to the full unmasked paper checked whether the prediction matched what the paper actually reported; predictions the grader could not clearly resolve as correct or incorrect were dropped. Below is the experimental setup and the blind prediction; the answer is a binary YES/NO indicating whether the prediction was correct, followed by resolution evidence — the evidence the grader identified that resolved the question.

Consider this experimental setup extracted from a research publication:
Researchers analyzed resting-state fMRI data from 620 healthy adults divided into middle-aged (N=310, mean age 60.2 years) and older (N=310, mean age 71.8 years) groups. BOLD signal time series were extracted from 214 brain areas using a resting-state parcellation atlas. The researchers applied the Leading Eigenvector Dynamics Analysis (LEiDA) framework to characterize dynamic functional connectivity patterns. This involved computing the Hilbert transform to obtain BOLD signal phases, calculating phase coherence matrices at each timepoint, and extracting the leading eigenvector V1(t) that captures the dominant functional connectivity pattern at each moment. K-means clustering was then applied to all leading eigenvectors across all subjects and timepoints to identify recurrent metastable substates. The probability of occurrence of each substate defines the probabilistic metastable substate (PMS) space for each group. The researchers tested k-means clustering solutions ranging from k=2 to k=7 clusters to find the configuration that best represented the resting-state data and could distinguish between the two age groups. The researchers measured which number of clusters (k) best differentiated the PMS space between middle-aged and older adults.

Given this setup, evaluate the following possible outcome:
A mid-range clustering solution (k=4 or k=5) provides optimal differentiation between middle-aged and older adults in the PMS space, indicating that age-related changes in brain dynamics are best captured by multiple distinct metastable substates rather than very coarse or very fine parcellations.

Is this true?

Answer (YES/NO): NO